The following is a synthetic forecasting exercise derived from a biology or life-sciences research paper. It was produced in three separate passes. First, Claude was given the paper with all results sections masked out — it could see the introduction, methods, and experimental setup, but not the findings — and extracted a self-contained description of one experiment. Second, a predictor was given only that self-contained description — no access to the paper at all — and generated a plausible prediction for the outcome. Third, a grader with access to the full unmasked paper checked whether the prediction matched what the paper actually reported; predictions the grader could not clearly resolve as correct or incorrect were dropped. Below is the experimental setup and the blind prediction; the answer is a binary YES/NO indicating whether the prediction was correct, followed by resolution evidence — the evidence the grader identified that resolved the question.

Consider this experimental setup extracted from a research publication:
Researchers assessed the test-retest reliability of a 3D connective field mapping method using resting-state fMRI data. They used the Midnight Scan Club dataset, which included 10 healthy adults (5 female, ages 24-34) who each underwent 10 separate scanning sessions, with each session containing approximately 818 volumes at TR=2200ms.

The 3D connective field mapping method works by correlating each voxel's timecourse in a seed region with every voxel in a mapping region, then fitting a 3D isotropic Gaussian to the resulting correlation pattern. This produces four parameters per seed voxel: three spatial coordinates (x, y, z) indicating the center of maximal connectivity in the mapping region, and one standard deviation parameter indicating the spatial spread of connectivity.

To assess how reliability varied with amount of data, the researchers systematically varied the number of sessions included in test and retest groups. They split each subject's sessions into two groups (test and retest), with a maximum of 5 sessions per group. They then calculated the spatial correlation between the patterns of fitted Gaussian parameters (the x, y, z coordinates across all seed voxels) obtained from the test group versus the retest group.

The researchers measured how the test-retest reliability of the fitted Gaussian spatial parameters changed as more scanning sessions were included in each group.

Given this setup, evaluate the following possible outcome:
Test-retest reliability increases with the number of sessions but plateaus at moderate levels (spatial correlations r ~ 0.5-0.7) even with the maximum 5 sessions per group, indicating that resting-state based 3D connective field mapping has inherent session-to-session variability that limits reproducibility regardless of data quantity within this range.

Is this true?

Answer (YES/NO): NO